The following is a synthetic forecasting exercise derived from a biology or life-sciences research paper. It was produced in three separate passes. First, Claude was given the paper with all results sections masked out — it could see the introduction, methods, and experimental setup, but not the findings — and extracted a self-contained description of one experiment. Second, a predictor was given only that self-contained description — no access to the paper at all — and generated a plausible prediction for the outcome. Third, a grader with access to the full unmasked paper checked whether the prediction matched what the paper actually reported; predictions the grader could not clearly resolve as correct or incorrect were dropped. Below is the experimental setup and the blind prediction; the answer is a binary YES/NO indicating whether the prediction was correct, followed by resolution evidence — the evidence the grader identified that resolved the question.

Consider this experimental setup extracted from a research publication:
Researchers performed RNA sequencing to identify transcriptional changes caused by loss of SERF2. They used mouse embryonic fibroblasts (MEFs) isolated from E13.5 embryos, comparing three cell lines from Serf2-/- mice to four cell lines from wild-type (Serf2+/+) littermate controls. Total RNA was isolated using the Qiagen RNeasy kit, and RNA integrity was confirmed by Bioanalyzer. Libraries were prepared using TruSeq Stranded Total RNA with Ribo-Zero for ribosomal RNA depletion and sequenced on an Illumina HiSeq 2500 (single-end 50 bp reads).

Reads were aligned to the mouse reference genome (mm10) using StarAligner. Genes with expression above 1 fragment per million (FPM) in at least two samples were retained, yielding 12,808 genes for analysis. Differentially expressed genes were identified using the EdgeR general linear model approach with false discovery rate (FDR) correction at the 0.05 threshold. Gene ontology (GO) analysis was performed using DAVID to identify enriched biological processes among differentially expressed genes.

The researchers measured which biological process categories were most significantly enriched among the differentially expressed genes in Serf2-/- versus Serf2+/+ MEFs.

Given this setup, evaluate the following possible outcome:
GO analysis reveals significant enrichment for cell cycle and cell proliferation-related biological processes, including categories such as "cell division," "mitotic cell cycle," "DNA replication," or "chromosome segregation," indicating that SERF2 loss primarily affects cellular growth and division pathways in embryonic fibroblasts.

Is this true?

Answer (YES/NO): YES